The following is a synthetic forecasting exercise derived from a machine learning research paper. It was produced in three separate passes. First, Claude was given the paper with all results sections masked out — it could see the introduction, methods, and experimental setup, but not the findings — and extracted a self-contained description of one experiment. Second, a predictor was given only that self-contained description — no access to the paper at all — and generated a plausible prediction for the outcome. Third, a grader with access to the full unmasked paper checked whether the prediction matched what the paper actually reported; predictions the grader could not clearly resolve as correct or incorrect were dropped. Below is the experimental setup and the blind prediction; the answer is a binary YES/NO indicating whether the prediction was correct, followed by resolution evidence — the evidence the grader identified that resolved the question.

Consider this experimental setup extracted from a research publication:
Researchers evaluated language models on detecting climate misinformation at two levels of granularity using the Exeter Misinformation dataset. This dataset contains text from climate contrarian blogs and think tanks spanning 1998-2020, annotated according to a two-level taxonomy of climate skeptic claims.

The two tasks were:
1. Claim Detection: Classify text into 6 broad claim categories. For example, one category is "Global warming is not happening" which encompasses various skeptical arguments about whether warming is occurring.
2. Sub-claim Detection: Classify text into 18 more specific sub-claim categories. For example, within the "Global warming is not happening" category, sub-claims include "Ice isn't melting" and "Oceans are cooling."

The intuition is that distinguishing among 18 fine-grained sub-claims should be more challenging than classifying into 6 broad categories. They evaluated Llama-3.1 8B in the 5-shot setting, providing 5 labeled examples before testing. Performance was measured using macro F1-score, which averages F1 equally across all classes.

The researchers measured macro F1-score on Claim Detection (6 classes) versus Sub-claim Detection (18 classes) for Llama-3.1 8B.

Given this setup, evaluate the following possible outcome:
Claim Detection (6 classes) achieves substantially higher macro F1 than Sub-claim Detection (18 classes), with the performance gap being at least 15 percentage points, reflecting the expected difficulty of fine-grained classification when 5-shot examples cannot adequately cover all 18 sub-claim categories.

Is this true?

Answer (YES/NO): NO